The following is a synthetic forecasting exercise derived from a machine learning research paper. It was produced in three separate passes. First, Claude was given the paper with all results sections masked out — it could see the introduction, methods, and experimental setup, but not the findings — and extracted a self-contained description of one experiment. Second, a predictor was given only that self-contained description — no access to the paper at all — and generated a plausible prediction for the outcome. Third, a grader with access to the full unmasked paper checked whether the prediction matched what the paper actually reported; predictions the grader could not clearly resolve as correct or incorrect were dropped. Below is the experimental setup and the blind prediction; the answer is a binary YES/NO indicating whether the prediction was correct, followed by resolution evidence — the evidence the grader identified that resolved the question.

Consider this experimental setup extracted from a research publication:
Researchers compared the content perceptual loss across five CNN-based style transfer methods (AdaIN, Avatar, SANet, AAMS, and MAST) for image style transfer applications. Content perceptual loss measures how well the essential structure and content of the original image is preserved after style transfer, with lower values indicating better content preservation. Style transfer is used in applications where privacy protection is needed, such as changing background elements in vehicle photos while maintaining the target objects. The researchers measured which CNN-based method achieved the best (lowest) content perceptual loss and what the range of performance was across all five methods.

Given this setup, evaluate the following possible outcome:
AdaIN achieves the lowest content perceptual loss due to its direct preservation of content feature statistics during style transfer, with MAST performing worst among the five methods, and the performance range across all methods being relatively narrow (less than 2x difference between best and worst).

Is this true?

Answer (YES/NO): NO